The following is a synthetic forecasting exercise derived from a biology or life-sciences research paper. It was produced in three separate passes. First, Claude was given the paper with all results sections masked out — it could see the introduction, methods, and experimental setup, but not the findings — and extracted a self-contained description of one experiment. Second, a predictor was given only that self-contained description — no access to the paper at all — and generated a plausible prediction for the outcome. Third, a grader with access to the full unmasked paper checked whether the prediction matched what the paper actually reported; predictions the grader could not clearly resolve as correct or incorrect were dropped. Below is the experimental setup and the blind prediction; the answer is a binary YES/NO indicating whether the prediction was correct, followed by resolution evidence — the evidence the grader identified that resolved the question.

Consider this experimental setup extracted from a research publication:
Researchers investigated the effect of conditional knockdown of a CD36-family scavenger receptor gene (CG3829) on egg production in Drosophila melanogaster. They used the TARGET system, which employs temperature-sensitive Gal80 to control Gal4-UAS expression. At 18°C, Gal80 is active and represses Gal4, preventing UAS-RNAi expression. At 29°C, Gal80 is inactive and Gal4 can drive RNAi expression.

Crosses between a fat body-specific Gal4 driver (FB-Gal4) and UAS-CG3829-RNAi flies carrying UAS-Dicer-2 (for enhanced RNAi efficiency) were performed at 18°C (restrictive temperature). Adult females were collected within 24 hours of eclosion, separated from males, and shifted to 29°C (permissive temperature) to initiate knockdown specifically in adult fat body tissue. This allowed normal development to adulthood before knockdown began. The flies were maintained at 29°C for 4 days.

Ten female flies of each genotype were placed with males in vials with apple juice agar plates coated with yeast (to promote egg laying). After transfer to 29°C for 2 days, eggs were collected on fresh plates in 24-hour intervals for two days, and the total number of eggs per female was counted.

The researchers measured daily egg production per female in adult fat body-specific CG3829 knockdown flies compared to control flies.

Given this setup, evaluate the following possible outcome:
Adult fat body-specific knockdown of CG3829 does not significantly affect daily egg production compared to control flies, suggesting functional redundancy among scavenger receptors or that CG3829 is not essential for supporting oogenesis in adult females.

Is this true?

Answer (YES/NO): NO